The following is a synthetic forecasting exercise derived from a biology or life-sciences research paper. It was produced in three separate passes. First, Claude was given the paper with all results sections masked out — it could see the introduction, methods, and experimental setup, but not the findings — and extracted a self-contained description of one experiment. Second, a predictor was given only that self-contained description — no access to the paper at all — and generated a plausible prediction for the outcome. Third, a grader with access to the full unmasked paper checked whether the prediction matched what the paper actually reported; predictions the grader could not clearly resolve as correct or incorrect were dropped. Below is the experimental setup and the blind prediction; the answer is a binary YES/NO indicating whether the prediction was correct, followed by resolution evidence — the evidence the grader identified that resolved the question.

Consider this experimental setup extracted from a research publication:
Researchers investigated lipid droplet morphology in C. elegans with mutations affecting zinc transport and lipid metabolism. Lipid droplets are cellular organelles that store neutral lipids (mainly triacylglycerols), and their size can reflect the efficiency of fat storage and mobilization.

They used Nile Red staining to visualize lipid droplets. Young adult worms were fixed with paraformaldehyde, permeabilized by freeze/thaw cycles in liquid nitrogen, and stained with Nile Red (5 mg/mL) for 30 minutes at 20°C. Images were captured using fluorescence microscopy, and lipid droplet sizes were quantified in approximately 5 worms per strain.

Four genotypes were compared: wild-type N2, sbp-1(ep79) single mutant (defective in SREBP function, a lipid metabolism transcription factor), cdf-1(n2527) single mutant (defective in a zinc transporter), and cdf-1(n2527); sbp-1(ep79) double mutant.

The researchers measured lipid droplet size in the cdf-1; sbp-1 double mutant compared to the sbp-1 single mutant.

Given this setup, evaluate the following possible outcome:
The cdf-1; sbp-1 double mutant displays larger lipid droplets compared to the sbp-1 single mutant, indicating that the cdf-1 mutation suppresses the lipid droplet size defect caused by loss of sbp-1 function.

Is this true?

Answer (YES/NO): YES